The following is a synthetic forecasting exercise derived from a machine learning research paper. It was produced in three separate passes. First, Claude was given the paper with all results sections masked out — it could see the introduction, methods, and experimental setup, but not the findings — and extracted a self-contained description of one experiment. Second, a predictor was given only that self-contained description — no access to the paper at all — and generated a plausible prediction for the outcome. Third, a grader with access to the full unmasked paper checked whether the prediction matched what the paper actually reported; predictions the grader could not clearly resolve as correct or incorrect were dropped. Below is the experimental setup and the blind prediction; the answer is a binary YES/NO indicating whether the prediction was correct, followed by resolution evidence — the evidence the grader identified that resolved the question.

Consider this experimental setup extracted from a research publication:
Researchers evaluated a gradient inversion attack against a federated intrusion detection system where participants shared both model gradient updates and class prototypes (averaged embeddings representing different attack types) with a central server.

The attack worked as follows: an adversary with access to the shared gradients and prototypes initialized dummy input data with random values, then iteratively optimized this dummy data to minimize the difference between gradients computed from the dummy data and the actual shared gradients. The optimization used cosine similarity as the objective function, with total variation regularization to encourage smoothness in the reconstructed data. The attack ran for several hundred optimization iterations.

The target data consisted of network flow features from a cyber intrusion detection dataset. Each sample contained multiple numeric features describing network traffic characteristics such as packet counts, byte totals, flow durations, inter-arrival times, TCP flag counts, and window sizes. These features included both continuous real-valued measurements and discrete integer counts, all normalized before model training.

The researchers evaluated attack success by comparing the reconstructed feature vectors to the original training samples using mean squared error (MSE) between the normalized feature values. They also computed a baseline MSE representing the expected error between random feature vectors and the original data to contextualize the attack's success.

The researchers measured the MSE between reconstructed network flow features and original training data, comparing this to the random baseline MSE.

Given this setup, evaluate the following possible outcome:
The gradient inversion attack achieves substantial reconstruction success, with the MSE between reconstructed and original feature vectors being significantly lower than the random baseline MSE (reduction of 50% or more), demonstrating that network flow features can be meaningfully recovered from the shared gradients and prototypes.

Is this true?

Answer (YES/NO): YES